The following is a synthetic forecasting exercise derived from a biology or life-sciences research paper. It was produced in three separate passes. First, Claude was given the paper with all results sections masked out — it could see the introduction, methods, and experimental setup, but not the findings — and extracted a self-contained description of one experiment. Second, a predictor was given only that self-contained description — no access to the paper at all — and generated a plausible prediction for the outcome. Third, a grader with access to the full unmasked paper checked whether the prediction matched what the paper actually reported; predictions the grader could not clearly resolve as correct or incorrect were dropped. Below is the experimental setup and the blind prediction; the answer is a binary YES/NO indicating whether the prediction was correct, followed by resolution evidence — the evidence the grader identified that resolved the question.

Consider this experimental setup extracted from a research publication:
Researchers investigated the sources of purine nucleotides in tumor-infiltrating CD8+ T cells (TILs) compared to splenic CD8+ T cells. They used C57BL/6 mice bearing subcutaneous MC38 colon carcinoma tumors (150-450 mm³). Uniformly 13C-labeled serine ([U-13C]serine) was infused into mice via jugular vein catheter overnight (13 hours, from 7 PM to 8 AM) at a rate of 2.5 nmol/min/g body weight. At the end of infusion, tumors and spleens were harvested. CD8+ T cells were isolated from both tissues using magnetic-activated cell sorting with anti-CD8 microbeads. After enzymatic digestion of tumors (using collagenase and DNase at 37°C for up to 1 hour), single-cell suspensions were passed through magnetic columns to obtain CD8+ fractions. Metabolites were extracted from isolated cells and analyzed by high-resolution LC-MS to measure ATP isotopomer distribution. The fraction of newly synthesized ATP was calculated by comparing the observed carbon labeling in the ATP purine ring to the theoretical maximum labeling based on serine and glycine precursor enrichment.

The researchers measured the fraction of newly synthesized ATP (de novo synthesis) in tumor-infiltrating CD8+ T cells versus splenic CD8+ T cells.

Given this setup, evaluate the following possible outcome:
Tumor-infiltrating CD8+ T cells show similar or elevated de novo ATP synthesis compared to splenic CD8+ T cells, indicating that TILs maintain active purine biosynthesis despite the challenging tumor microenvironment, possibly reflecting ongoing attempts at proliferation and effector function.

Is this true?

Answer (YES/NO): YES